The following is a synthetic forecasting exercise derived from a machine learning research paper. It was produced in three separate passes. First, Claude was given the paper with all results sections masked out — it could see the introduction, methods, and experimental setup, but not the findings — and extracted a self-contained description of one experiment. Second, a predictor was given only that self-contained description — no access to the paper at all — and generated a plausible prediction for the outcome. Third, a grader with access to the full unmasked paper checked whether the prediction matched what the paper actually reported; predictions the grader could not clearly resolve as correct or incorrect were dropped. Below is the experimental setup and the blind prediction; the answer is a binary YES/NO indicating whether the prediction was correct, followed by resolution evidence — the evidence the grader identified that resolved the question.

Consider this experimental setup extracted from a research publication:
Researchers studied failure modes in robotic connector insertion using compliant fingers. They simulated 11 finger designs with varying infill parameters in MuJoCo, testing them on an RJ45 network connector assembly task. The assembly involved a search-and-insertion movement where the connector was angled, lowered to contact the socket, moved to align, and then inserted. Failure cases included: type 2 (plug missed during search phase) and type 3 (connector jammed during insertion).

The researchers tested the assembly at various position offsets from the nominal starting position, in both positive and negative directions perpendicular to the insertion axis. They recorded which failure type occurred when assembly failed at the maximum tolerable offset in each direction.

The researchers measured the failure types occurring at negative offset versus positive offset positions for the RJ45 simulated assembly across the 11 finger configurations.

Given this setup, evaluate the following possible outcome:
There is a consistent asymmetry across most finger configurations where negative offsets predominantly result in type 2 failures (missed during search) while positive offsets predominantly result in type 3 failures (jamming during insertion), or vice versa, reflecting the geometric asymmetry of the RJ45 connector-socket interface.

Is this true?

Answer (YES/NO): YES